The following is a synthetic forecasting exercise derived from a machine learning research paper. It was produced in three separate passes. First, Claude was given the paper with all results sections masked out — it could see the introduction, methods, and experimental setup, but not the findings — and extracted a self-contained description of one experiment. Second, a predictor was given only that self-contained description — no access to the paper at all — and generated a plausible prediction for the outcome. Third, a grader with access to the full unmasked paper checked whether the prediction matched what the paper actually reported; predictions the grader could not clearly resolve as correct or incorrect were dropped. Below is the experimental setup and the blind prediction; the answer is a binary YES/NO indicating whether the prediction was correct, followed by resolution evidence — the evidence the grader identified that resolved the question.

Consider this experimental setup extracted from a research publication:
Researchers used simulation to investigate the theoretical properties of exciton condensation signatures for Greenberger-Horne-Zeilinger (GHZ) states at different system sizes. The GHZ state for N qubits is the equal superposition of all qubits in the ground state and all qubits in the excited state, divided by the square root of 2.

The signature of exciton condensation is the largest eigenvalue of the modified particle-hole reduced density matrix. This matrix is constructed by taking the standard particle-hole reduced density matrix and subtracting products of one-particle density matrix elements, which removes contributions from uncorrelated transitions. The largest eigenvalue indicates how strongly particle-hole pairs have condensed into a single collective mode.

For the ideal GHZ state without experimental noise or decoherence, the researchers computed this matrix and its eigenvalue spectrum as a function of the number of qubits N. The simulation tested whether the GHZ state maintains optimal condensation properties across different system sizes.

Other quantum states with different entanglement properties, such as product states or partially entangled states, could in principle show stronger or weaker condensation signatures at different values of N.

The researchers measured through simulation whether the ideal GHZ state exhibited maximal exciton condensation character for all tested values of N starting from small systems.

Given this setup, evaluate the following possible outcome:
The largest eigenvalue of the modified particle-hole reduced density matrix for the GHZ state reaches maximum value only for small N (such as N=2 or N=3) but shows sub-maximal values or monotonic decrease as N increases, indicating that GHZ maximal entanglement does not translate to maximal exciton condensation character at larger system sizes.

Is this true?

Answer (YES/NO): NO